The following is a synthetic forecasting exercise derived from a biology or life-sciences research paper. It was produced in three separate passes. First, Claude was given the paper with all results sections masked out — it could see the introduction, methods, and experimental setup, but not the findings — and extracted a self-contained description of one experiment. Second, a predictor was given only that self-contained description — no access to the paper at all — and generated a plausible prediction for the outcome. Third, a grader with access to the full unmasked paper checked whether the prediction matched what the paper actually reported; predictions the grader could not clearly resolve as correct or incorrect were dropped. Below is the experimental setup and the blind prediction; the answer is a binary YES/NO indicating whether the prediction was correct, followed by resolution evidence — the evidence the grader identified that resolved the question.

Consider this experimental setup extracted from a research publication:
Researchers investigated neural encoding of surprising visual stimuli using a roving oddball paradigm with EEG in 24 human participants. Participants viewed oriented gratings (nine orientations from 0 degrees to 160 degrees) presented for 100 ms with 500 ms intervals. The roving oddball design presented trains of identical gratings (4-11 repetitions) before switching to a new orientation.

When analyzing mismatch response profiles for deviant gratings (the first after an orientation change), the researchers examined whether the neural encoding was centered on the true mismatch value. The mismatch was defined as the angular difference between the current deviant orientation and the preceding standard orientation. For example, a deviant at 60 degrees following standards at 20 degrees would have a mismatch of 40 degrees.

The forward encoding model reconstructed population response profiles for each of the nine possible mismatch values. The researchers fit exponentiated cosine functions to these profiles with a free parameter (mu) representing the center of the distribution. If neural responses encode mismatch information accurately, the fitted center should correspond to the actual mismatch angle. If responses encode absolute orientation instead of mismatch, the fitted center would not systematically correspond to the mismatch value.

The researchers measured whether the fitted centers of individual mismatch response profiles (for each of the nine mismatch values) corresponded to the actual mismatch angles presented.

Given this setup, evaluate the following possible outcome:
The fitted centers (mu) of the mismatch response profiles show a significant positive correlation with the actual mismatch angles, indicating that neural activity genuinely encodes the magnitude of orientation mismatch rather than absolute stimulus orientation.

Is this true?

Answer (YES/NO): NO